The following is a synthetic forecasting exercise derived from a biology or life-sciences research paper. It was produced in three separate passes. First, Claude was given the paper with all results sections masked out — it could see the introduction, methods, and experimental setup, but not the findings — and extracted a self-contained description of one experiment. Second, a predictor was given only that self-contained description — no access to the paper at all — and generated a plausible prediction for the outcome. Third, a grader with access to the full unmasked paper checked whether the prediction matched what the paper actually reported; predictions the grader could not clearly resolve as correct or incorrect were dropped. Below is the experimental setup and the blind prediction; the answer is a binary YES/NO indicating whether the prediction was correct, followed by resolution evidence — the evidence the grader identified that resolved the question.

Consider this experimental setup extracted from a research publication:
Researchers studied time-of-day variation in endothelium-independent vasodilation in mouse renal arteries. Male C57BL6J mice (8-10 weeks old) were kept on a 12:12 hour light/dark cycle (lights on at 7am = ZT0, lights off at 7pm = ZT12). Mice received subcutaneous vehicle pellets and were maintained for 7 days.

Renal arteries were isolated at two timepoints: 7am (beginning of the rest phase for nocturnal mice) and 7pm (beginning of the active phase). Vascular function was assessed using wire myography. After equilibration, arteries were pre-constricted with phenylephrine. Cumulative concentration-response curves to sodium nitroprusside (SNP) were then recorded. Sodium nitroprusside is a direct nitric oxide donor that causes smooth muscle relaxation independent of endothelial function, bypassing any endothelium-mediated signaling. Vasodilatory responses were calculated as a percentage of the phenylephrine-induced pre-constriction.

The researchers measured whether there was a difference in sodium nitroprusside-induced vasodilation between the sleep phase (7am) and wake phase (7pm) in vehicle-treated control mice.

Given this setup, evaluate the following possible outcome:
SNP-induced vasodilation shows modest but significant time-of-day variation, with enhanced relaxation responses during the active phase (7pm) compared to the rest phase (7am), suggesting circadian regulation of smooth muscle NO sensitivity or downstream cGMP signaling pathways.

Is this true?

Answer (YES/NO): YES